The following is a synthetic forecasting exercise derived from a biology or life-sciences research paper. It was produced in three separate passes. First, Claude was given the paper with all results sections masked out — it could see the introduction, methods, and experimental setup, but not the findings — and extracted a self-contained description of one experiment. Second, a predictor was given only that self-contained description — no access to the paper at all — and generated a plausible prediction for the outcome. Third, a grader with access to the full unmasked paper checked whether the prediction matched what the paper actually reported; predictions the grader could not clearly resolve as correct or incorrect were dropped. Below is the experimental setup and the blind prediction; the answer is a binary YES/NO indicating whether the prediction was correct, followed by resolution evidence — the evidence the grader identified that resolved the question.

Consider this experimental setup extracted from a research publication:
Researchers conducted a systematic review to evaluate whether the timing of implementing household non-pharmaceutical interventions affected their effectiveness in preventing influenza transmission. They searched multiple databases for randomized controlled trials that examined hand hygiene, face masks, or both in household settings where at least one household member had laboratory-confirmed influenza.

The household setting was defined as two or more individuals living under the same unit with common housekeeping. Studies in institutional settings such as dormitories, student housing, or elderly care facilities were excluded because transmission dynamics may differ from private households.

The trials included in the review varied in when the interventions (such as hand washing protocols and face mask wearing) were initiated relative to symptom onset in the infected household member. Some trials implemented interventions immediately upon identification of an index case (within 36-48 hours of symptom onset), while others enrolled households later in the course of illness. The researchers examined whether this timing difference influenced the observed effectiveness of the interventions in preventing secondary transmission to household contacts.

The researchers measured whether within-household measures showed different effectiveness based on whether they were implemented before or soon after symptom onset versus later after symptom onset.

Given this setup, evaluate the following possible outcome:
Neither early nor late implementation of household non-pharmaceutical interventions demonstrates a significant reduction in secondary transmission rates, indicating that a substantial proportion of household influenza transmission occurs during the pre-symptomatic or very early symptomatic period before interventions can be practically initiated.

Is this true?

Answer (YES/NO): NO